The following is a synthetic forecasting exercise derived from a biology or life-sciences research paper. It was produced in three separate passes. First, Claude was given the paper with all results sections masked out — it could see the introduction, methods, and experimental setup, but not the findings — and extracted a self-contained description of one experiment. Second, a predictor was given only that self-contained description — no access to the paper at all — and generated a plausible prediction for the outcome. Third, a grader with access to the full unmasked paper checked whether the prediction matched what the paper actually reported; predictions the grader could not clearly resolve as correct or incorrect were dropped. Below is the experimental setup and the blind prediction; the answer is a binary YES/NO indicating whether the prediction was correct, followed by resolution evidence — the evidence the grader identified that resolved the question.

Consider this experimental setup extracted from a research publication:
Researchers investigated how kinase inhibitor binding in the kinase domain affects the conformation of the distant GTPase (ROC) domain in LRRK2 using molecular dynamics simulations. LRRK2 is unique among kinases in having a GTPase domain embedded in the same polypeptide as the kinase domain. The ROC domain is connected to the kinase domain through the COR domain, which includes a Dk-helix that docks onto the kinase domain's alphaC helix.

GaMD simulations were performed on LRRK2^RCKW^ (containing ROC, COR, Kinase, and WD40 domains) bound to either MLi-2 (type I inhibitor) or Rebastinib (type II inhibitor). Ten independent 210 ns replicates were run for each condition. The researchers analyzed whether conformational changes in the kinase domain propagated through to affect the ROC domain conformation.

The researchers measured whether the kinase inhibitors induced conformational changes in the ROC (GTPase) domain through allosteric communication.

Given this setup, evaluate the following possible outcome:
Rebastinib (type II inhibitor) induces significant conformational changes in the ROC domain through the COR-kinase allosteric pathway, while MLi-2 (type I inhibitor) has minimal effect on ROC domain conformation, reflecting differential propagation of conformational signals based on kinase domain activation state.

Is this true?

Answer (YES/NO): NO